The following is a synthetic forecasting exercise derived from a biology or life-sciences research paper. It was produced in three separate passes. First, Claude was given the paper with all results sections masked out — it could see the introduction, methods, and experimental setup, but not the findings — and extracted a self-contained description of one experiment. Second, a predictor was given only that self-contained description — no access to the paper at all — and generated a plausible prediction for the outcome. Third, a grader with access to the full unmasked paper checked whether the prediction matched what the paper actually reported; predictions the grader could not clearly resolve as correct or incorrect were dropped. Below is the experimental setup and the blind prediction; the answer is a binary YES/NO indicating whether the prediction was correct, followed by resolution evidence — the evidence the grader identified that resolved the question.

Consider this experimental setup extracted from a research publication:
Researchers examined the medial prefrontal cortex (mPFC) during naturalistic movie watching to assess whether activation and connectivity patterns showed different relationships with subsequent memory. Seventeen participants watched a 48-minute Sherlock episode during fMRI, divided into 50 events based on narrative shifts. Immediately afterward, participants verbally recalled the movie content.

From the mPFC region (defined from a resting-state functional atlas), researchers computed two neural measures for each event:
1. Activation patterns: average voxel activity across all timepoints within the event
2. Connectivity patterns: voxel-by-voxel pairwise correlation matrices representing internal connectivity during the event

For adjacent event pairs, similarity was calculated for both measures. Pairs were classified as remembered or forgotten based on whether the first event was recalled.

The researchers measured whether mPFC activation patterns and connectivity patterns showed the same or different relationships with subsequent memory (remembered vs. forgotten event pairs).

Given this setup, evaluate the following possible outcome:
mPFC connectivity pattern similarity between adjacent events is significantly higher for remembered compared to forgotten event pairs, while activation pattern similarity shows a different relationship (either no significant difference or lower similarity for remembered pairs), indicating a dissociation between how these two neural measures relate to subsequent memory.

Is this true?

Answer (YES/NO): NO